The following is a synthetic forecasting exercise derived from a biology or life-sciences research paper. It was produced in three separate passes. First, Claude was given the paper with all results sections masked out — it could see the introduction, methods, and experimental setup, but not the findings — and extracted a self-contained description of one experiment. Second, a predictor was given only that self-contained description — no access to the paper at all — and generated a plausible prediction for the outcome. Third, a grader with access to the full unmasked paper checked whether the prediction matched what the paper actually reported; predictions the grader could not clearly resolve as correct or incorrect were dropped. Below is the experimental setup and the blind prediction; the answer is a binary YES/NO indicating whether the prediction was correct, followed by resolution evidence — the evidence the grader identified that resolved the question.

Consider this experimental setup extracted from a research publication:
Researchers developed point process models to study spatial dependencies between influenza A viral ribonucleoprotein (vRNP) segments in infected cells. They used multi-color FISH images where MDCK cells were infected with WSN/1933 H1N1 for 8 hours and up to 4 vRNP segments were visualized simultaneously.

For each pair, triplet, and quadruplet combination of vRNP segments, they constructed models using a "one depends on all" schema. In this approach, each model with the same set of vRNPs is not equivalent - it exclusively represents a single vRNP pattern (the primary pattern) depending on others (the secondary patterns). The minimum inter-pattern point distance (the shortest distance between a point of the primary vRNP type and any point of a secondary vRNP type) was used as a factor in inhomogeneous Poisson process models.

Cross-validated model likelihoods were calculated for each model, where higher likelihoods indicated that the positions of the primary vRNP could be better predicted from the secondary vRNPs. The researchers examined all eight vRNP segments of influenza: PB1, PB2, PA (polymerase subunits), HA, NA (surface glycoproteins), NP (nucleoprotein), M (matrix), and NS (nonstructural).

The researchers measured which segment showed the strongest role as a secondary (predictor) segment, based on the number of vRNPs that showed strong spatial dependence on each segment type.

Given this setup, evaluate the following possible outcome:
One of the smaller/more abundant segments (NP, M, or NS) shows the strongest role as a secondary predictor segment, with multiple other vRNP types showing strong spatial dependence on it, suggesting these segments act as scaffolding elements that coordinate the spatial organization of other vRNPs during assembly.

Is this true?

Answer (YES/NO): NO